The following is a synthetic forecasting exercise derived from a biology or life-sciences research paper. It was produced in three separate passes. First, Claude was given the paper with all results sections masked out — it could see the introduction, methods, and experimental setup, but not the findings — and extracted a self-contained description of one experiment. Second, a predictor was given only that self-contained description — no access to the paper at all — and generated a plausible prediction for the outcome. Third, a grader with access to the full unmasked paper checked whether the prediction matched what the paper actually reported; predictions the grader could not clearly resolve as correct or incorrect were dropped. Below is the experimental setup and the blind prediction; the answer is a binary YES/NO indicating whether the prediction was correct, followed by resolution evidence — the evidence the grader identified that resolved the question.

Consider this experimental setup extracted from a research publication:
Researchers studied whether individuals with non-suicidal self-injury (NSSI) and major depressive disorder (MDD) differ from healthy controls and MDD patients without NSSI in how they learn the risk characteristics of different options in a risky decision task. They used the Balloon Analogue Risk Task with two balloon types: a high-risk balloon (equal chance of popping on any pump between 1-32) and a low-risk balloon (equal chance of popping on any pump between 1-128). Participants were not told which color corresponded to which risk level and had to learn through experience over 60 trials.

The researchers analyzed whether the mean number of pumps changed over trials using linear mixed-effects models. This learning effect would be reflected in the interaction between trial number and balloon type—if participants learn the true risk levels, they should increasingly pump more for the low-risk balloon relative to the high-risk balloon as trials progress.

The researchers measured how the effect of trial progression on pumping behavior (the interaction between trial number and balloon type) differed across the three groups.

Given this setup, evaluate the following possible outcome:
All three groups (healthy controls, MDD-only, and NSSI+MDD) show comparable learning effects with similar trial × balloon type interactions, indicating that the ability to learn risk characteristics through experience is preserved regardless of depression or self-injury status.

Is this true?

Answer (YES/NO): YES